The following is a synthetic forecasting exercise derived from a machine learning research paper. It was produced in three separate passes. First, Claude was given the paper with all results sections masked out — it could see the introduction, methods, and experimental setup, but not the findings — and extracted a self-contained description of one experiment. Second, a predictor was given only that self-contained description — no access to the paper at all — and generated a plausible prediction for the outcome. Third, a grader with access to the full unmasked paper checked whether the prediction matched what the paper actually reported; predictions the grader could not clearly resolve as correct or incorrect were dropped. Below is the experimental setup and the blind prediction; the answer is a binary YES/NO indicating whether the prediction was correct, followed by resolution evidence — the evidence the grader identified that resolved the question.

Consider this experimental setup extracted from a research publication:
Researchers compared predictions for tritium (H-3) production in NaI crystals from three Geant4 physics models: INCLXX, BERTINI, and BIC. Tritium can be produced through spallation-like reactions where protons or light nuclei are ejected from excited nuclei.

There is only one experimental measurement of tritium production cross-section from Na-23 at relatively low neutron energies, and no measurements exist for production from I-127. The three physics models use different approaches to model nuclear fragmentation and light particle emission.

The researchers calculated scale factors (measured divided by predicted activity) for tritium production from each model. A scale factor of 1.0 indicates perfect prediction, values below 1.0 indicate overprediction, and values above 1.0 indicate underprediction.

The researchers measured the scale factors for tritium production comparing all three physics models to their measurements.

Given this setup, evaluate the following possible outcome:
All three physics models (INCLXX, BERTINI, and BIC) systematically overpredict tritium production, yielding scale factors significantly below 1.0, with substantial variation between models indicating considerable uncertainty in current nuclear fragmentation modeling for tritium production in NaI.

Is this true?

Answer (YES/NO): NO